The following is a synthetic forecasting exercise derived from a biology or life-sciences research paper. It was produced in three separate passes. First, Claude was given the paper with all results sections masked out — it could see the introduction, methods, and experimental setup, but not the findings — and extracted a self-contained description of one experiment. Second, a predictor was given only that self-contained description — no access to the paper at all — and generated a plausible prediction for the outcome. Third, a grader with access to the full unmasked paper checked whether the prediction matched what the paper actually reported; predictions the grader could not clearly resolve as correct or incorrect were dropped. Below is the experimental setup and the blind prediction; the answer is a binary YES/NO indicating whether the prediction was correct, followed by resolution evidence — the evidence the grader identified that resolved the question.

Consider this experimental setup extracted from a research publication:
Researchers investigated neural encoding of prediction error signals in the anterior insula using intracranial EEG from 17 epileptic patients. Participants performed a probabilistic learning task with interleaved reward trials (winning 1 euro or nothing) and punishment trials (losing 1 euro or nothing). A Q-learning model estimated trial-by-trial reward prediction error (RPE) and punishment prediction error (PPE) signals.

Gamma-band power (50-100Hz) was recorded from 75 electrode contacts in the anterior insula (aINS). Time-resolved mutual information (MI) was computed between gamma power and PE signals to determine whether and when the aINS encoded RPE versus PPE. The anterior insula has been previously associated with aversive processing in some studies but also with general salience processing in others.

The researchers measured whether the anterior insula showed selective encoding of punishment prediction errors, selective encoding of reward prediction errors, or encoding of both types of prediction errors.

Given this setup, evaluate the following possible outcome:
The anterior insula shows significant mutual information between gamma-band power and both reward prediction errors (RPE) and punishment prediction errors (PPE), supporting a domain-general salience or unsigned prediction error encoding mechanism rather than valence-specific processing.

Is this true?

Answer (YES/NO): YES